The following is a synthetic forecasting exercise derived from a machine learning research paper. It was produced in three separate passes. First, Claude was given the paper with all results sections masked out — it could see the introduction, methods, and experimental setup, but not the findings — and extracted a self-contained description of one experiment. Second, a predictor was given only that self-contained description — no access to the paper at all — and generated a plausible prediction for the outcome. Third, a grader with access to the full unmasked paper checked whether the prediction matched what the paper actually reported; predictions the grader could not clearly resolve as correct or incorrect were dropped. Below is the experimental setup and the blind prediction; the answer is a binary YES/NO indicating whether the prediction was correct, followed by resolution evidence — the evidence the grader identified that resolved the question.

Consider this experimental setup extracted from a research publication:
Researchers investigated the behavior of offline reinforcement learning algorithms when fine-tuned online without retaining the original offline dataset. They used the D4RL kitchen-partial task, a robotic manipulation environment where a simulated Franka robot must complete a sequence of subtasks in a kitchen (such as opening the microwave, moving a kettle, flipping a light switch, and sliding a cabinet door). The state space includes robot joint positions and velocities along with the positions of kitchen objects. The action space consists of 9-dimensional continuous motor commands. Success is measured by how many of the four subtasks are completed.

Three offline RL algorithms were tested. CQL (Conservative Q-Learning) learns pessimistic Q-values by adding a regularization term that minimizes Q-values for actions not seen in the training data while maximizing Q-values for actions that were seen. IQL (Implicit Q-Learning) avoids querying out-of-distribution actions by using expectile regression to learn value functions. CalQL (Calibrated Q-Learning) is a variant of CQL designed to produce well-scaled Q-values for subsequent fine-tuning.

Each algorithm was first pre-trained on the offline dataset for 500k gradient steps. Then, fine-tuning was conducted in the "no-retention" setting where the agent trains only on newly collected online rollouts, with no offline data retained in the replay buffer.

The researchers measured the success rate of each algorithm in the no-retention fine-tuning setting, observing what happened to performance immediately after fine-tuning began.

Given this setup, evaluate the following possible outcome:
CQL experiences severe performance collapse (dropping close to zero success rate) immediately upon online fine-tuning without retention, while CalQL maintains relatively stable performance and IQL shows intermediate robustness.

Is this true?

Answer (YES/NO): NO